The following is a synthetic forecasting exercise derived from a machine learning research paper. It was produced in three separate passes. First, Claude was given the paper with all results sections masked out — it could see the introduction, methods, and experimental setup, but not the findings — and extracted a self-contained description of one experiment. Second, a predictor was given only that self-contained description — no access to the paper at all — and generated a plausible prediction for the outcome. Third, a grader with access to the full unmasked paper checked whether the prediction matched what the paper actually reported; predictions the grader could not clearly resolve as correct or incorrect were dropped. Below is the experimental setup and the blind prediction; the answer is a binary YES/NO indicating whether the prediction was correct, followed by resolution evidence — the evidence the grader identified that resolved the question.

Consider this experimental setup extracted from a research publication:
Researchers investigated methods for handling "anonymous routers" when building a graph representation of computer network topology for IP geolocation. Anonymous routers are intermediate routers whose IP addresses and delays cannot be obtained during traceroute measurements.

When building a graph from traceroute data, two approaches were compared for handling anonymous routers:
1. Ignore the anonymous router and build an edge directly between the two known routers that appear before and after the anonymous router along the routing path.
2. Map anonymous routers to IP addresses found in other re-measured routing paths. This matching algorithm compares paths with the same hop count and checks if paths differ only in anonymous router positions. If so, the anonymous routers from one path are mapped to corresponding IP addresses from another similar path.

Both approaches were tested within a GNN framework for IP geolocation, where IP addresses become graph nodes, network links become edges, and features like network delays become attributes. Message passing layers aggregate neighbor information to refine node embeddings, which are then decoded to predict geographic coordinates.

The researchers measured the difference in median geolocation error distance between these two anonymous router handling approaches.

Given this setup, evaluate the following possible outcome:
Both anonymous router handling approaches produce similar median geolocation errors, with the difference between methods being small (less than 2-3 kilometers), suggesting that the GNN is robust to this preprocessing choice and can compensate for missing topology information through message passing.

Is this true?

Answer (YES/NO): YES